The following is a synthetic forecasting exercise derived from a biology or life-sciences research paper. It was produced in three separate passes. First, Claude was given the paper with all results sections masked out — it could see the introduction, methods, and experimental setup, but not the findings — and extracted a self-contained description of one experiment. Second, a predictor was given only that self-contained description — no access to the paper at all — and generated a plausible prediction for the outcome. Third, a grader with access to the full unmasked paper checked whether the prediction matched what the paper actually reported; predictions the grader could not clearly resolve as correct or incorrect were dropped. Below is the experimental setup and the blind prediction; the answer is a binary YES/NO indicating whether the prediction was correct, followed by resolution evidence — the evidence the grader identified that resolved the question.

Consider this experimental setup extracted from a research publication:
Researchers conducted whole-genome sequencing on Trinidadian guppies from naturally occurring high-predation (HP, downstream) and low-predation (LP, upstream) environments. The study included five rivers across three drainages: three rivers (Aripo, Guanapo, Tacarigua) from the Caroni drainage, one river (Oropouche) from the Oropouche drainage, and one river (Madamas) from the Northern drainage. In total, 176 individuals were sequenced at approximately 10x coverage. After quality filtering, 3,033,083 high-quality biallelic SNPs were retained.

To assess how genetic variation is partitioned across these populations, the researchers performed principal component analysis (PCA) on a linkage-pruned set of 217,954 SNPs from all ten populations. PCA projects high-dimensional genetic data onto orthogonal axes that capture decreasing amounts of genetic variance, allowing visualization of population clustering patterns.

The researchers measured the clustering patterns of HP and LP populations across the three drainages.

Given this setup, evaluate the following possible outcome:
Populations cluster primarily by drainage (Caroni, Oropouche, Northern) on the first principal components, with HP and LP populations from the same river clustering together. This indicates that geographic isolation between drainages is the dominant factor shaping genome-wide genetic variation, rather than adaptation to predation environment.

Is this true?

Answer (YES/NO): YES